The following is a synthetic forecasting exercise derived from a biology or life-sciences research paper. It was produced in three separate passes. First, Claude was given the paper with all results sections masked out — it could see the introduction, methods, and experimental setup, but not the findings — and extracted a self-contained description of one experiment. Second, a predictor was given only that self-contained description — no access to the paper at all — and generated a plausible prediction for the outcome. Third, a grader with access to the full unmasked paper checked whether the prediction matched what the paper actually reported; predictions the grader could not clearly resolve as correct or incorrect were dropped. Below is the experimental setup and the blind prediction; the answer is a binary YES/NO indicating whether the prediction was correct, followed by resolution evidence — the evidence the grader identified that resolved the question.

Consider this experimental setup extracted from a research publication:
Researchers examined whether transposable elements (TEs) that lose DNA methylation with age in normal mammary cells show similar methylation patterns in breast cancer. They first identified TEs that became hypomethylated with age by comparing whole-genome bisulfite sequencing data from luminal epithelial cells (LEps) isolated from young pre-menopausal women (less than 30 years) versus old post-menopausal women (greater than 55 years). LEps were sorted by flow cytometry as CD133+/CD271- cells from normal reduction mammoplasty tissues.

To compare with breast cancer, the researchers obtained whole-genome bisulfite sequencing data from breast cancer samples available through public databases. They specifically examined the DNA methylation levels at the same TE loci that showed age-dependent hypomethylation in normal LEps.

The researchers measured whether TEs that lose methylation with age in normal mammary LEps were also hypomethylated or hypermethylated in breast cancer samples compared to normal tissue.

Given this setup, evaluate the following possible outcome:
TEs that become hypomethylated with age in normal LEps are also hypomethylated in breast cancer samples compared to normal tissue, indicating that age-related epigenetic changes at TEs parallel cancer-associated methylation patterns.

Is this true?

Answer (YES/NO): YES